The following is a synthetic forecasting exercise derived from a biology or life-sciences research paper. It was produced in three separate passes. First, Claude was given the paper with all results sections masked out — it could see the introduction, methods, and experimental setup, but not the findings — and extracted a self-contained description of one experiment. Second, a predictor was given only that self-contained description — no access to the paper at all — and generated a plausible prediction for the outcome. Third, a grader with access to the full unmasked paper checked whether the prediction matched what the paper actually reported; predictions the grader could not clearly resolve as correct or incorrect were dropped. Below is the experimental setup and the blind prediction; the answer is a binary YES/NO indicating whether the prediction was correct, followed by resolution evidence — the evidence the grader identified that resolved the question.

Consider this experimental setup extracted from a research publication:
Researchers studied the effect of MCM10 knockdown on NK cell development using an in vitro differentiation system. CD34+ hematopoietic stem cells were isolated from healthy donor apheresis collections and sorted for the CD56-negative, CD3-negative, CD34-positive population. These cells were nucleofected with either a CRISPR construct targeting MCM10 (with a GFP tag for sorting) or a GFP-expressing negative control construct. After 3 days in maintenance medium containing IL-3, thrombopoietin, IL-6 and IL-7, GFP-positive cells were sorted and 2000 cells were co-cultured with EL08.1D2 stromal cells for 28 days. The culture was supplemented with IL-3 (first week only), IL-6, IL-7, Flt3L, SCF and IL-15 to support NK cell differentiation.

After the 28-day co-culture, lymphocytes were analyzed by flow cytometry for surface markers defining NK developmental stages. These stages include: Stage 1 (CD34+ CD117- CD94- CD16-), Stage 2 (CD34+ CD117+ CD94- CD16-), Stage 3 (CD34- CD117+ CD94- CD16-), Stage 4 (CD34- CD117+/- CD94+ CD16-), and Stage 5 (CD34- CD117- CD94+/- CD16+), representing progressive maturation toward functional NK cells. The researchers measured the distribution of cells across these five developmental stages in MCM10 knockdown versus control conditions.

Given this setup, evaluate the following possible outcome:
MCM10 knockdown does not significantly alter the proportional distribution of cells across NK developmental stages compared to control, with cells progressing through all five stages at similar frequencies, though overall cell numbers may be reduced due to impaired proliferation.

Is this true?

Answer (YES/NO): NO